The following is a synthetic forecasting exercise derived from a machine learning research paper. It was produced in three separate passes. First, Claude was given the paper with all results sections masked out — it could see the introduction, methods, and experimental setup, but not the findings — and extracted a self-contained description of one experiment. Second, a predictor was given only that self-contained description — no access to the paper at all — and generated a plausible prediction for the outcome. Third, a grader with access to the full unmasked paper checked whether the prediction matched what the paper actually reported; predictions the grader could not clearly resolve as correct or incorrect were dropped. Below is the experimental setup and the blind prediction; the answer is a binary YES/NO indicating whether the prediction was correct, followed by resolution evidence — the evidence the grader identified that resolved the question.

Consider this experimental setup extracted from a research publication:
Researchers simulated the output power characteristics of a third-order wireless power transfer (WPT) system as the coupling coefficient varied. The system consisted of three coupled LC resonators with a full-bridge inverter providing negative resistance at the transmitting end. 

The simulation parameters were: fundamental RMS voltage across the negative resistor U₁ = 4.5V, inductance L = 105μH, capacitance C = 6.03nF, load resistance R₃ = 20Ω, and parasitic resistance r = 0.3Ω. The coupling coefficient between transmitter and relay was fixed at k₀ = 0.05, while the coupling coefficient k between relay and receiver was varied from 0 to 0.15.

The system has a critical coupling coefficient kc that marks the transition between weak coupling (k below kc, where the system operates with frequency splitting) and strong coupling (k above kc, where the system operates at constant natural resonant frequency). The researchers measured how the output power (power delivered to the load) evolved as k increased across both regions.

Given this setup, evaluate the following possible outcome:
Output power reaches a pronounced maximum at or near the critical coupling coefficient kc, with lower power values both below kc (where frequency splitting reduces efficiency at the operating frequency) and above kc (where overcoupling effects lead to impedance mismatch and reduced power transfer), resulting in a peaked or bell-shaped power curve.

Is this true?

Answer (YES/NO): NO